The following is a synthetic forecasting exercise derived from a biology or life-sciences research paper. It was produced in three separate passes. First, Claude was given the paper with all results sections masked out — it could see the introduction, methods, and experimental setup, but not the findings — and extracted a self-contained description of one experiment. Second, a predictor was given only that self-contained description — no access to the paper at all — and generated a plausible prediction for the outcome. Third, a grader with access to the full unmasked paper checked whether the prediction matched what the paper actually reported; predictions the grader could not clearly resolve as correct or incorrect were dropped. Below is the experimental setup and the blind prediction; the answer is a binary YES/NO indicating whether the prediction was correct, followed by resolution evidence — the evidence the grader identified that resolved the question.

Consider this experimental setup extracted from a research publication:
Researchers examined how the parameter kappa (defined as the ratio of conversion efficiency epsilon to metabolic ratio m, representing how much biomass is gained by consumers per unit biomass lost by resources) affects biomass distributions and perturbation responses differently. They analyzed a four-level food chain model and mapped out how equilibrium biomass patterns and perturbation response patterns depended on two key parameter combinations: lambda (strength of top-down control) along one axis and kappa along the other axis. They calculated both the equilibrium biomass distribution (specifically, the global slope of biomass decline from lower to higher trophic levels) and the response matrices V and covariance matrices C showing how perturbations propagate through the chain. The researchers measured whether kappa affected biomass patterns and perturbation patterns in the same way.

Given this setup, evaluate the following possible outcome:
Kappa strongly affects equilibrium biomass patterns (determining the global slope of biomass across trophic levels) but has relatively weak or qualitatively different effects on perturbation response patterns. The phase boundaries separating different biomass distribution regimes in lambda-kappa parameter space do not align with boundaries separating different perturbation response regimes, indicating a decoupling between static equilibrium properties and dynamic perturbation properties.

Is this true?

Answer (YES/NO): YES